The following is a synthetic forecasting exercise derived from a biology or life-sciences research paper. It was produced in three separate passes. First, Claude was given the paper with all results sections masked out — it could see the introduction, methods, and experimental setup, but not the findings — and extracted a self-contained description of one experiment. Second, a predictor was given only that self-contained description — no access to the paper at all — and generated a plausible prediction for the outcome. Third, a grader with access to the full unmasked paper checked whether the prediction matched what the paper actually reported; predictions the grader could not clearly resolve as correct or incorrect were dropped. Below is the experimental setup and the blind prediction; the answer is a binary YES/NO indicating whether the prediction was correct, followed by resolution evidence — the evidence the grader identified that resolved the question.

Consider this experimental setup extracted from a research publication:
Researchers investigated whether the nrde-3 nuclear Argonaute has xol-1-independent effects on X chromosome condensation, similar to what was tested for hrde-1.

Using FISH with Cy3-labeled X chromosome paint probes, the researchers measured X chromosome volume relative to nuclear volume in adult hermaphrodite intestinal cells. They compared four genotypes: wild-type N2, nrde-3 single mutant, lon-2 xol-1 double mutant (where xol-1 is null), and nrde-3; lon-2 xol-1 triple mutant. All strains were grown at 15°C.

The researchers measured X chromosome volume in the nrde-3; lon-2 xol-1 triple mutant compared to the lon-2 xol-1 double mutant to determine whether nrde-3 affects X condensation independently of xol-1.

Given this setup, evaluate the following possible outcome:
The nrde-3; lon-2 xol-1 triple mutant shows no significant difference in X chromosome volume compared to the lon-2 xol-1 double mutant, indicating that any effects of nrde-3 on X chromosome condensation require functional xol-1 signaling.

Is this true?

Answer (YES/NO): NO